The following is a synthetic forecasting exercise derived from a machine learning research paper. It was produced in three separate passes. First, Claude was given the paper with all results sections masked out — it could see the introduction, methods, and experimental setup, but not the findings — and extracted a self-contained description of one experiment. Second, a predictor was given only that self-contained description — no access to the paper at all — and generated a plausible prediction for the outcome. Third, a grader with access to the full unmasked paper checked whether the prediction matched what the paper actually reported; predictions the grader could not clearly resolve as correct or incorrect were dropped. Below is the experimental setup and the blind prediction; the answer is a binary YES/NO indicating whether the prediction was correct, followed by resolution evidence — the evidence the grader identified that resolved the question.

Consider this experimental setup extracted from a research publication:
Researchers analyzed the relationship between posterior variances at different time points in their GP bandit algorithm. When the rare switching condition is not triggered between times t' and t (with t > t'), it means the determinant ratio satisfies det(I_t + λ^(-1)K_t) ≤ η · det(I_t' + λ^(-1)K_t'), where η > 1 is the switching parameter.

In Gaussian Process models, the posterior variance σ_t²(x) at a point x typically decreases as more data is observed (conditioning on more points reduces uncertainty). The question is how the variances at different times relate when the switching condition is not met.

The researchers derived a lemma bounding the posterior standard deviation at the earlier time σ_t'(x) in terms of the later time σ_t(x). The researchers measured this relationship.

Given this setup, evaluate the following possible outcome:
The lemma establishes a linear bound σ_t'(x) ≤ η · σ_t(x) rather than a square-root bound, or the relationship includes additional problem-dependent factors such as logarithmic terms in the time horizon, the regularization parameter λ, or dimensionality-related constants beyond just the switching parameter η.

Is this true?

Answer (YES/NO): NO